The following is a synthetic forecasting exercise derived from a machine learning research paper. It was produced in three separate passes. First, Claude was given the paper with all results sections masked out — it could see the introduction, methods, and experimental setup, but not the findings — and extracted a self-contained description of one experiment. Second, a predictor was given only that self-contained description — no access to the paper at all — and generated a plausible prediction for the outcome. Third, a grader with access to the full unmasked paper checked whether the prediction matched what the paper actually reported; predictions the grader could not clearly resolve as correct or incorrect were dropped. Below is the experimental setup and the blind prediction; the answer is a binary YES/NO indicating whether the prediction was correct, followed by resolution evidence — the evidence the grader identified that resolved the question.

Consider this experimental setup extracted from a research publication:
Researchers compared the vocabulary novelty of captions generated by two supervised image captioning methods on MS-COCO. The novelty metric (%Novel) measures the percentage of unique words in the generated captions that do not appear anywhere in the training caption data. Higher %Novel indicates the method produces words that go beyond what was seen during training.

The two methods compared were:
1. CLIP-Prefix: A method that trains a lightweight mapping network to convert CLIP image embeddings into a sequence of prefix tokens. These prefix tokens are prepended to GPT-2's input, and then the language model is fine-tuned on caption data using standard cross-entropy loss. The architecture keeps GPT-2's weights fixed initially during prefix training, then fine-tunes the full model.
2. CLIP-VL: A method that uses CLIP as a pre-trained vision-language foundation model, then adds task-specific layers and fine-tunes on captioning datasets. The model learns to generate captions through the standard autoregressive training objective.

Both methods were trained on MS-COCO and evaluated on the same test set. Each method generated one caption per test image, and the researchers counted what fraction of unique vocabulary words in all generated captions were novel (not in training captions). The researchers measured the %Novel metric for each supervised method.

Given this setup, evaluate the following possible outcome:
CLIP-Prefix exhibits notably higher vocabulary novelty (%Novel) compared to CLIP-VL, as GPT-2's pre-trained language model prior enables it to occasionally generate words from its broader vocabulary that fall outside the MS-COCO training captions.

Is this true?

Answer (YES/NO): NO